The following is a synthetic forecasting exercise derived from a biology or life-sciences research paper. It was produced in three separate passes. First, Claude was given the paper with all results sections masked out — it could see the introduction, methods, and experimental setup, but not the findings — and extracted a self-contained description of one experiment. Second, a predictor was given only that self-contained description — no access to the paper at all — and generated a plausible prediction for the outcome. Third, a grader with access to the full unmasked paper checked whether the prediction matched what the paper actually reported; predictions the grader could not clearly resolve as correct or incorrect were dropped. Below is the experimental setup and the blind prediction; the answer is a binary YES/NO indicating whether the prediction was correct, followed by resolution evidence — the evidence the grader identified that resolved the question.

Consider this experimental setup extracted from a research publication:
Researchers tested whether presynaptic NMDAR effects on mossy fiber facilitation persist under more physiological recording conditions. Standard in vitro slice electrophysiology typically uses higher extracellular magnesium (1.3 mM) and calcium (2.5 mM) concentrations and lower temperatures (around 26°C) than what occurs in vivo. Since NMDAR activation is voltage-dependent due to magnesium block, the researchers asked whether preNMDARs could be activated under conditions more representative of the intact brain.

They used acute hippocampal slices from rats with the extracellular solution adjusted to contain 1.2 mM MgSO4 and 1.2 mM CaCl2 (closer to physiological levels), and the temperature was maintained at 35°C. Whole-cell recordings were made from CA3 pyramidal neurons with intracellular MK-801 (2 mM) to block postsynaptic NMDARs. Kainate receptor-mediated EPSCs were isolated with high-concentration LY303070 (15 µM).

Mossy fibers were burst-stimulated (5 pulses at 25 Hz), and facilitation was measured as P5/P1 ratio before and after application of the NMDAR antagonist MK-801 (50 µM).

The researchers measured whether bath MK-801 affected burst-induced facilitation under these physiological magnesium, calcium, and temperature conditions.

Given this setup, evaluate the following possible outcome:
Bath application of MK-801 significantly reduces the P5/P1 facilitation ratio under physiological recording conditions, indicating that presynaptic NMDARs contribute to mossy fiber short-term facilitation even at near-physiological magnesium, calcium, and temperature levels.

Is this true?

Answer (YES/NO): YES